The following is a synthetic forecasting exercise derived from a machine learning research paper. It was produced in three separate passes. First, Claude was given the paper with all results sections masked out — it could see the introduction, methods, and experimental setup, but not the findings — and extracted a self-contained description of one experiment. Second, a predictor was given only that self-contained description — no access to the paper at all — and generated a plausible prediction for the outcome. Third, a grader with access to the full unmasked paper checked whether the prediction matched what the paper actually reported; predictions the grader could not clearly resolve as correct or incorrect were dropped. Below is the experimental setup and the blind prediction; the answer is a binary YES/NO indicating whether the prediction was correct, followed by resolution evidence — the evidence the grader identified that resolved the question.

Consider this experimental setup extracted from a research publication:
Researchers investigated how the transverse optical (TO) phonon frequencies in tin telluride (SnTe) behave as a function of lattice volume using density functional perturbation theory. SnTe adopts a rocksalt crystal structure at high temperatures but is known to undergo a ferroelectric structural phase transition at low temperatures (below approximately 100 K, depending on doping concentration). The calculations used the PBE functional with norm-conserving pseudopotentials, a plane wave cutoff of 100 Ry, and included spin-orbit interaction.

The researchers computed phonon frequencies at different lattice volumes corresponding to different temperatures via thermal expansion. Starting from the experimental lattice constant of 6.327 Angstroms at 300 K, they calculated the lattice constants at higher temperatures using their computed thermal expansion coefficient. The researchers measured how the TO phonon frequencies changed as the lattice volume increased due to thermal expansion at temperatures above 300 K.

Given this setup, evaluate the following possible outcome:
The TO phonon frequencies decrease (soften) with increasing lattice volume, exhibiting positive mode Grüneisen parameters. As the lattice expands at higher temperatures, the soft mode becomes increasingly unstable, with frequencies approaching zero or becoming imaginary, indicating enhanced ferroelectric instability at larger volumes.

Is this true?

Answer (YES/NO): YES